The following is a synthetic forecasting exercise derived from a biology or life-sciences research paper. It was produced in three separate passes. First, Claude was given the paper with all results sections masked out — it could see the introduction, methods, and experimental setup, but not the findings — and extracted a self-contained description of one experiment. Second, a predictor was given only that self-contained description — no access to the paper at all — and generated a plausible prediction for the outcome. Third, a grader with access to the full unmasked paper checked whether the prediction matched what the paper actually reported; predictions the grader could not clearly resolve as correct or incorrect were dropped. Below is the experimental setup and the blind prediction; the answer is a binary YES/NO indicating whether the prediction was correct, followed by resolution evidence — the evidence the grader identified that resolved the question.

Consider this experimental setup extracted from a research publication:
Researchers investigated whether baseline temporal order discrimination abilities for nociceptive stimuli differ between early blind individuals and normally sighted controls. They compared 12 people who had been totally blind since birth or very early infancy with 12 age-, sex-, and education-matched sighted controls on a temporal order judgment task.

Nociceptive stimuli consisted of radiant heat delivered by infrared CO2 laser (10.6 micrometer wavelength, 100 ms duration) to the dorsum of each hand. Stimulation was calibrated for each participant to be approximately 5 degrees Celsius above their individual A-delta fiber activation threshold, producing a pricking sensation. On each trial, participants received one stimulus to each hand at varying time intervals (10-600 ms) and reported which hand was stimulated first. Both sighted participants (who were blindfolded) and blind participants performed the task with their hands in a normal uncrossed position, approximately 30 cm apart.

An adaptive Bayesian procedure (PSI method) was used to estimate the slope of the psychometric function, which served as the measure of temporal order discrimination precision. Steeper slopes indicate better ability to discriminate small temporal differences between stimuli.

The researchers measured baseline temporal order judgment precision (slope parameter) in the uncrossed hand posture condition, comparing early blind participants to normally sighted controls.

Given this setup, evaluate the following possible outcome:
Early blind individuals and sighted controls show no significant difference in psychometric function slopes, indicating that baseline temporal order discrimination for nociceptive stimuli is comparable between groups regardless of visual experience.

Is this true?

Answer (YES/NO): YES